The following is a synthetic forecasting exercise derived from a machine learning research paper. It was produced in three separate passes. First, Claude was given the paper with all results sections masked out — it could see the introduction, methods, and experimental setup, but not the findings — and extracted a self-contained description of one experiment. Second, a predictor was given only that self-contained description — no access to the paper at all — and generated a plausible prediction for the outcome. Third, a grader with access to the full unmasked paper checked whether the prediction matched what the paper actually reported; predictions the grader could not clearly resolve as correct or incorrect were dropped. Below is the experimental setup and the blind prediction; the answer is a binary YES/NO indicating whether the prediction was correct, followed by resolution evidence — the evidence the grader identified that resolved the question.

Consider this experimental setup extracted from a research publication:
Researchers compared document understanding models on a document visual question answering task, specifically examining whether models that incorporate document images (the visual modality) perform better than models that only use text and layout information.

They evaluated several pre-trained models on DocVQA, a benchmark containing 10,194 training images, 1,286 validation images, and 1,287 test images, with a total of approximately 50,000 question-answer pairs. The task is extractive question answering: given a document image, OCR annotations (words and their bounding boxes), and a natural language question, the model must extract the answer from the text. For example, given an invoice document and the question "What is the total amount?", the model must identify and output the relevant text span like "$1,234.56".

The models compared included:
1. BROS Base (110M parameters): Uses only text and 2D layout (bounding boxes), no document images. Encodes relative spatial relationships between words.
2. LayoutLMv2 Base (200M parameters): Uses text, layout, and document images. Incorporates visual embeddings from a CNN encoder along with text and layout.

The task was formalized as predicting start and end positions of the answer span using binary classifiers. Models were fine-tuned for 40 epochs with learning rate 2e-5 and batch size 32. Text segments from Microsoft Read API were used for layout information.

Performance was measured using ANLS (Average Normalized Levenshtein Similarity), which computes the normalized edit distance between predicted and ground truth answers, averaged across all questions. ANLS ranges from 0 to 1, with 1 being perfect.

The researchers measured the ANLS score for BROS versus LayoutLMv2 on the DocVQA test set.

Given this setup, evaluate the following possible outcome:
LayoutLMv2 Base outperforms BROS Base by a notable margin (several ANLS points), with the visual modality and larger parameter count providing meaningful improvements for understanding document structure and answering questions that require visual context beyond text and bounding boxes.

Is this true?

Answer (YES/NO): YES